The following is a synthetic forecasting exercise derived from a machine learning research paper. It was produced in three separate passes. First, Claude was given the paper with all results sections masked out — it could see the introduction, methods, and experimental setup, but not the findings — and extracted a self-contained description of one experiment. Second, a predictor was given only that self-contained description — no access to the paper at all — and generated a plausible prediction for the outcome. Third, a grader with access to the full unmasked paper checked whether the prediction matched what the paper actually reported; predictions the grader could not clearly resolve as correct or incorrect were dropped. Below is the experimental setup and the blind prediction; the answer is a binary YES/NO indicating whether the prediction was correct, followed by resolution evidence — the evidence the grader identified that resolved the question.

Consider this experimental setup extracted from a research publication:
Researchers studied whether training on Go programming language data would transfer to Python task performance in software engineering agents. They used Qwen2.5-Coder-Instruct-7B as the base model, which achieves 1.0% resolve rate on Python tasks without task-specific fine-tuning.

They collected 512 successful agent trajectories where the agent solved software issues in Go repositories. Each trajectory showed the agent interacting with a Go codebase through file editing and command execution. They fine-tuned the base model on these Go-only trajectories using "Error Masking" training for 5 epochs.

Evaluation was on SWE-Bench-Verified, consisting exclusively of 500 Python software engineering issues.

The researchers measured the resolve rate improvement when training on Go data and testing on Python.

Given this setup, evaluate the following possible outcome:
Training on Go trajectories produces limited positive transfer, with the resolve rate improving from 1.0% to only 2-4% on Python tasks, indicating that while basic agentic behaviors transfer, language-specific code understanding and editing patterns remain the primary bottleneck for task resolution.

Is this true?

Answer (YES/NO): NO